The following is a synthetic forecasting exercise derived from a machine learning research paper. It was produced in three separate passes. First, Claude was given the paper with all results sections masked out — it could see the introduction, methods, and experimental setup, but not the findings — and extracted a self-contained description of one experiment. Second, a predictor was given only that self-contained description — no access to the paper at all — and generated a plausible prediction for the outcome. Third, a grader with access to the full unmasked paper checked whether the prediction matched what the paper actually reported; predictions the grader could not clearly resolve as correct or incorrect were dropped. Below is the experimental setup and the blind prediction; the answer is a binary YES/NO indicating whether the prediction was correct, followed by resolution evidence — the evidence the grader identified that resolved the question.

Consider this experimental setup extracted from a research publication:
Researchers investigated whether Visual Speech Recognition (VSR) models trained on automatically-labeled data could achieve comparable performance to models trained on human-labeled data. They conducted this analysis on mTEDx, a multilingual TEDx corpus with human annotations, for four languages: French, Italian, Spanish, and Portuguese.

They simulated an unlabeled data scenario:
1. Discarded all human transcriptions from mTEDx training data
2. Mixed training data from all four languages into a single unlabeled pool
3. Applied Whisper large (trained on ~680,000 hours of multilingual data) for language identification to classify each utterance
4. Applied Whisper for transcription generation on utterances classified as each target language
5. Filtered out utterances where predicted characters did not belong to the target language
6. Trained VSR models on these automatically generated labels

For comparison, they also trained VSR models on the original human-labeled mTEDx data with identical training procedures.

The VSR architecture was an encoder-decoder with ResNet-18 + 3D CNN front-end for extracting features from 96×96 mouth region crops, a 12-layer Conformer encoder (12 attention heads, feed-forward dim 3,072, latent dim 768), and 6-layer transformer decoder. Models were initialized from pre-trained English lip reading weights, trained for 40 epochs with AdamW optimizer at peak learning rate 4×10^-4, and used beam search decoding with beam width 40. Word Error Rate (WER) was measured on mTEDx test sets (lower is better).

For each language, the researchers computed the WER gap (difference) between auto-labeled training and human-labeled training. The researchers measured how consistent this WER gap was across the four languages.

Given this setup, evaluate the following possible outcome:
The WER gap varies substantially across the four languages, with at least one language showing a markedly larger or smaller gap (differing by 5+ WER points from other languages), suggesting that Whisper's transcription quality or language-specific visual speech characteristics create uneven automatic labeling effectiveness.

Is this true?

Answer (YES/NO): NO